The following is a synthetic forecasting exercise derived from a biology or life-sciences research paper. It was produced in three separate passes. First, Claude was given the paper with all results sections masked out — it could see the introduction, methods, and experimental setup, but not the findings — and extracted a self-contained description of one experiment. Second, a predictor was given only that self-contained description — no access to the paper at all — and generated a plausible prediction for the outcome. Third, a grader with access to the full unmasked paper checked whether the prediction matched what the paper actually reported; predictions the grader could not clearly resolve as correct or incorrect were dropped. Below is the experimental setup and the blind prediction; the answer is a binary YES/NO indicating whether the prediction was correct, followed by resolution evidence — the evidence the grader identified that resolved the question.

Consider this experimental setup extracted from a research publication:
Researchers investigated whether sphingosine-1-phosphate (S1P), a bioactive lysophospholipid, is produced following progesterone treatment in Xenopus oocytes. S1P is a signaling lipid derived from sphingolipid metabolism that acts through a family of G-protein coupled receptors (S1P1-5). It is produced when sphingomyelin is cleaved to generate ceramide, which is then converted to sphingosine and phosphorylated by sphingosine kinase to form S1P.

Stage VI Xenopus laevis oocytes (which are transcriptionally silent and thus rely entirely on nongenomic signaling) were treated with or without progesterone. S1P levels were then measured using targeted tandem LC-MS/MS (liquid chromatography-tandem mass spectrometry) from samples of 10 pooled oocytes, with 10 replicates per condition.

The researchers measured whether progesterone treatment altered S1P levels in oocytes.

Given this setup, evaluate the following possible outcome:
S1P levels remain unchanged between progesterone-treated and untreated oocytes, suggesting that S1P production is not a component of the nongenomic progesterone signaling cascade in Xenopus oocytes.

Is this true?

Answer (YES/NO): NO